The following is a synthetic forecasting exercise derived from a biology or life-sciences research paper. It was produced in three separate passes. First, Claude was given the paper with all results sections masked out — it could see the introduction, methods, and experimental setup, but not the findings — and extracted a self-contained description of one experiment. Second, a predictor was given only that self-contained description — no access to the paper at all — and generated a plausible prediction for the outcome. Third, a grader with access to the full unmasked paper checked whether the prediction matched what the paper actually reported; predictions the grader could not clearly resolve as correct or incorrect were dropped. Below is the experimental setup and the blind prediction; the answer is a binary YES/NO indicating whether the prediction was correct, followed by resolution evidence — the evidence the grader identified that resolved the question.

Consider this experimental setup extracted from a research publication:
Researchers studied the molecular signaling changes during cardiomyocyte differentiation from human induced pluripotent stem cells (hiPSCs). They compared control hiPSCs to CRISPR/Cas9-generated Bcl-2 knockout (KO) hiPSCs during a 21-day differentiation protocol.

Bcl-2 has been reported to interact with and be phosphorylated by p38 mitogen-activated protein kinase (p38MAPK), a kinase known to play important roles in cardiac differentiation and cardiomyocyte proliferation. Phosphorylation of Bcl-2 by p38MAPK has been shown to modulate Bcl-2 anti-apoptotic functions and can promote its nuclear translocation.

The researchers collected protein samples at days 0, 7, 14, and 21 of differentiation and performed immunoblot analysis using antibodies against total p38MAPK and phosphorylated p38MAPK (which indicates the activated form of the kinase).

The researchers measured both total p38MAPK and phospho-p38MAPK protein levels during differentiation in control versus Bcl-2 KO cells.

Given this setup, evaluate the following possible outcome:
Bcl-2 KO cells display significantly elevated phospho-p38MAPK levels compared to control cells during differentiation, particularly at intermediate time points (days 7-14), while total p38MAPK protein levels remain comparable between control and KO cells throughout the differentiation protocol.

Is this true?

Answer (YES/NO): NO